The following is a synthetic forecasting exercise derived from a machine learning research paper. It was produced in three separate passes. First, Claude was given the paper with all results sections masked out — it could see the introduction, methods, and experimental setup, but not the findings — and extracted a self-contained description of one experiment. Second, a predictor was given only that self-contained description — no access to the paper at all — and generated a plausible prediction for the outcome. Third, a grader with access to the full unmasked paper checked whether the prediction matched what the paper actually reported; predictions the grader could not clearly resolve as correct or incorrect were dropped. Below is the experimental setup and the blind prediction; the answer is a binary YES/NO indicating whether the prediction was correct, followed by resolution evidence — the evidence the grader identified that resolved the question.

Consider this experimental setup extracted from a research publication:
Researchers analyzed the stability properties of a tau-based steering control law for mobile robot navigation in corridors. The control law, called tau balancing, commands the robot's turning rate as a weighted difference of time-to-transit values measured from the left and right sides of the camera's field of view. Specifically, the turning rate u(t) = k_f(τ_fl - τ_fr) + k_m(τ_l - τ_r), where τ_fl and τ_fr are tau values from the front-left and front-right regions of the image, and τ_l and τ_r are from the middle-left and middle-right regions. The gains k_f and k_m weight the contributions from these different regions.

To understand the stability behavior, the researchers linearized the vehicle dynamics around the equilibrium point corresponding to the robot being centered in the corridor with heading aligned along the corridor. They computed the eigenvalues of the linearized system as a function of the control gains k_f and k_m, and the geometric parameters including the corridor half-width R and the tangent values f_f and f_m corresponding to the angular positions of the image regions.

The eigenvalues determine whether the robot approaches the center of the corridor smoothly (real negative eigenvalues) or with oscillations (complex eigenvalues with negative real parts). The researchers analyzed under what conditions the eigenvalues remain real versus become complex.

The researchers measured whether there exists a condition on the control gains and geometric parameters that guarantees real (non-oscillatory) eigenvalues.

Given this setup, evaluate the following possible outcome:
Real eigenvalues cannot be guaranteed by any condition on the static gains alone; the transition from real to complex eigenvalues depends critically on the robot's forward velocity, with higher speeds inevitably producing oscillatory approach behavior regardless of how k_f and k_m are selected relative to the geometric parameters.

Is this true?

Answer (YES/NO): NO